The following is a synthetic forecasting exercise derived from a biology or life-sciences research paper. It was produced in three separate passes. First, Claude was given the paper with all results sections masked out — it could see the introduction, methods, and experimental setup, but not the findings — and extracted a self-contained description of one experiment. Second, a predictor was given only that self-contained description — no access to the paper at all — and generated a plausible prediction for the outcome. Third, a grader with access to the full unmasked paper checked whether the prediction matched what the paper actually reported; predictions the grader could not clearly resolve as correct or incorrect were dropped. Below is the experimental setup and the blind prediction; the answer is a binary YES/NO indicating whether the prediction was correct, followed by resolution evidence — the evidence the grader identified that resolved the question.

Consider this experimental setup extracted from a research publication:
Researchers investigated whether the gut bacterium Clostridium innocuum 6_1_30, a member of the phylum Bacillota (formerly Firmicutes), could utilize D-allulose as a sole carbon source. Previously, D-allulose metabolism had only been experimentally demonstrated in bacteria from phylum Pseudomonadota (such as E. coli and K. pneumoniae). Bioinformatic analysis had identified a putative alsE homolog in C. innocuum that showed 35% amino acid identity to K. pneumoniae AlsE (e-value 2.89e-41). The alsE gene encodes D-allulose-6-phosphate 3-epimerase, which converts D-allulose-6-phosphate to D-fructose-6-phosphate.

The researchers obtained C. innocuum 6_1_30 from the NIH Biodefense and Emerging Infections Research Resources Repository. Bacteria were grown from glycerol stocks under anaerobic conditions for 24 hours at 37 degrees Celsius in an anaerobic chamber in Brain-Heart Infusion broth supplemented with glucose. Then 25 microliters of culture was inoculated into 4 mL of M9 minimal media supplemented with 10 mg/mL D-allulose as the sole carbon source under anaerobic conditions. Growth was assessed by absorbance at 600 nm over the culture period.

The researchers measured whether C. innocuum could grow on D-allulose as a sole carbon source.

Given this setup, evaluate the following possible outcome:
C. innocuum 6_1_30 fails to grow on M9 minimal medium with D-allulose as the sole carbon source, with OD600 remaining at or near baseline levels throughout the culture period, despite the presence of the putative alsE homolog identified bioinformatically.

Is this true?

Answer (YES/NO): NO